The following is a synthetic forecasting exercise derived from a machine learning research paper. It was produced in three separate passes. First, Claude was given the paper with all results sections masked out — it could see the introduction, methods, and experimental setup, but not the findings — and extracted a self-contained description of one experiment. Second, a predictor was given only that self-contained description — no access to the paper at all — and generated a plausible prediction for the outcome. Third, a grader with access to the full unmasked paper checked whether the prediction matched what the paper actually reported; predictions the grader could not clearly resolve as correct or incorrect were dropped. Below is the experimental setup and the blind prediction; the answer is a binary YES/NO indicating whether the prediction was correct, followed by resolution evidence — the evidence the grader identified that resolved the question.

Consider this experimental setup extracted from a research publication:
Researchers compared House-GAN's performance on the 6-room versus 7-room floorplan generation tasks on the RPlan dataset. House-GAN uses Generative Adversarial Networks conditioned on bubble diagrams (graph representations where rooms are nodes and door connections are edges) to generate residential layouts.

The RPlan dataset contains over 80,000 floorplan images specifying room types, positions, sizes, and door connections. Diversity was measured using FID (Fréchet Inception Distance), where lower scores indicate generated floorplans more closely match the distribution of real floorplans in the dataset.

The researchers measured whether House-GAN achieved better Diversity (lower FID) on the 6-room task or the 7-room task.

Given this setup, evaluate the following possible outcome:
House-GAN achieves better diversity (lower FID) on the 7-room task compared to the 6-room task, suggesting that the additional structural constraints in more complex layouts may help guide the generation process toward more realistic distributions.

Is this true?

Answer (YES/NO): YES